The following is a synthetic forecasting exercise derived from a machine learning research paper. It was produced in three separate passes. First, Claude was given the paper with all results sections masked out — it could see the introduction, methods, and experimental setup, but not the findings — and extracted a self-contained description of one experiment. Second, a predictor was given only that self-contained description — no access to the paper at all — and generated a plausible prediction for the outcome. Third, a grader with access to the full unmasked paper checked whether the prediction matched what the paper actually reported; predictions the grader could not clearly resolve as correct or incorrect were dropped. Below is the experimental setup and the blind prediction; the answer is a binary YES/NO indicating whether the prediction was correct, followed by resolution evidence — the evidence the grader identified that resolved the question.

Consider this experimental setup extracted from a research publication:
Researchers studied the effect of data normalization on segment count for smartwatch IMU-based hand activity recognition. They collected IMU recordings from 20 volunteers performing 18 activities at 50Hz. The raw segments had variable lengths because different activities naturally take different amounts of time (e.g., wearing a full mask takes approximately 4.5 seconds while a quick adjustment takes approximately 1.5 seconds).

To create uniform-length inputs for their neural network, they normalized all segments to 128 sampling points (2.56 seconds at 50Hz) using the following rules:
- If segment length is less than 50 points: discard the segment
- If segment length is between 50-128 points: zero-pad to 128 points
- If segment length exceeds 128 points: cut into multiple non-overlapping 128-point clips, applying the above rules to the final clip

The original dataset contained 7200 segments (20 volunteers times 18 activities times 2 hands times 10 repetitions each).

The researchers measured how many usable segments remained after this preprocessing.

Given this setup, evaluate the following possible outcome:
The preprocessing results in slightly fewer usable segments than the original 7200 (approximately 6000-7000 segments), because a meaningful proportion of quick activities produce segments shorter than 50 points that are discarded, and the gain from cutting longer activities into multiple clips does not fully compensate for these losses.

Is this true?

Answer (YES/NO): NO